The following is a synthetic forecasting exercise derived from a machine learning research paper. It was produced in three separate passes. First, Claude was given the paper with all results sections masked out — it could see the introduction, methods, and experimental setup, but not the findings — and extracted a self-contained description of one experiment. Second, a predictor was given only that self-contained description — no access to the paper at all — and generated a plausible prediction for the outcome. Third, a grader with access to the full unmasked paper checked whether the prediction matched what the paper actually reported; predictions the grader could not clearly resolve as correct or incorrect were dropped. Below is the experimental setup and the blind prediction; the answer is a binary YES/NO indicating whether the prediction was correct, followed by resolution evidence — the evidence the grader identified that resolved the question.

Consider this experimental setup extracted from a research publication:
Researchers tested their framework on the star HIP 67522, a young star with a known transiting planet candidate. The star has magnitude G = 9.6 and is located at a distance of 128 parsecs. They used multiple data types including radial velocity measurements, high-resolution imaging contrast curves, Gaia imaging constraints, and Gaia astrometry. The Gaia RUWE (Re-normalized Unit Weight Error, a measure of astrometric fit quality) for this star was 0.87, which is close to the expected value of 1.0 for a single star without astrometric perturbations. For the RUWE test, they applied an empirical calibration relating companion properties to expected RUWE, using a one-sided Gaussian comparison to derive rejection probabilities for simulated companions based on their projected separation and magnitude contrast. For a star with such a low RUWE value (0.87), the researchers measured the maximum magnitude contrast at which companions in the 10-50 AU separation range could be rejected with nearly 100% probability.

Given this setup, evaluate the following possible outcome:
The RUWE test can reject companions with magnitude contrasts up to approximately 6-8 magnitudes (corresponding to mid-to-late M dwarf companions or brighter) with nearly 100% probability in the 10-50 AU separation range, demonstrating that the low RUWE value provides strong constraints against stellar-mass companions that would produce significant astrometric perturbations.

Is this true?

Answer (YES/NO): NO